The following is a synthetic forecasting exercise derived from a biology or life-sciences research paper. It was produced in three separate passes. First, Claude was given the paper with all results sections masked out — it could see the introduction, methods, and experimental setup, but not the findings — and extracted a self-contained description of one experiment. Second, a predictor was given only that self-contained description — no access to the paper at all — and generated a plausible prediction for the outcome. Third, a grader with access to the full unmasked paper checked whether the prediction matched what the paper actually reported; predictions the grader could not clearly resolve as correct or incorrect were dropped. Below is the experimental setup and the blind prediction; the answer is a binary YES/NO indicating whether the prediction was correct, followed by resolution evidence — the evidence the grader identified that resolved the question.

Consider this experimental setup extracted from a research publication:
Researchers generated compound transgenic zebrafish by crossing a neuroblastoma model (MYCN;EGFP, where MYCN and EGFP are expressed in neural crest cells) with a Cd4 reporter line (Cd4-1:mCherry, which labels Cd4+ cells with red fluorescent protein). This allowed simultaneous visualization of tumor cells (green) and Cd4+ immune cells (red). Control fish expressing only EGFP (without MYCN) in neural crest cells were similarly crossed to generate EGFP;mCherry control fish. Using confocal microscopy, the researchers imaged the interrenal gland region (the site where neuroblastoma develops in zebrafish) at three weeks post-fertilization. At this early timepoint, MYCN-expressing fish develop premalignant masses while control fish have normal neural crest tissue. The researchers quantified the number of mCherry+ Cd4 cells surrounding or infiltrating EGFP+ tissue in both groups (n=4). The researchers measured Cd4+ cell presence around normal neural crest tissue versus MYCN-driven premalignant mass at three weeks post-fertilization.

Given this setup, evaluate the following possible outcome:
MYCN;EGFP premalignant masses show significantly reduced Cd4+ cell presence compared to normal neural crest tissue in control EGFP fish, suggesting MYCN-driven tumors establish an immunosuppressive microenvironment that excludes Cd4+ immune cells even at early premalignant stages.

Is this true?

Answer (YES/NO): NO